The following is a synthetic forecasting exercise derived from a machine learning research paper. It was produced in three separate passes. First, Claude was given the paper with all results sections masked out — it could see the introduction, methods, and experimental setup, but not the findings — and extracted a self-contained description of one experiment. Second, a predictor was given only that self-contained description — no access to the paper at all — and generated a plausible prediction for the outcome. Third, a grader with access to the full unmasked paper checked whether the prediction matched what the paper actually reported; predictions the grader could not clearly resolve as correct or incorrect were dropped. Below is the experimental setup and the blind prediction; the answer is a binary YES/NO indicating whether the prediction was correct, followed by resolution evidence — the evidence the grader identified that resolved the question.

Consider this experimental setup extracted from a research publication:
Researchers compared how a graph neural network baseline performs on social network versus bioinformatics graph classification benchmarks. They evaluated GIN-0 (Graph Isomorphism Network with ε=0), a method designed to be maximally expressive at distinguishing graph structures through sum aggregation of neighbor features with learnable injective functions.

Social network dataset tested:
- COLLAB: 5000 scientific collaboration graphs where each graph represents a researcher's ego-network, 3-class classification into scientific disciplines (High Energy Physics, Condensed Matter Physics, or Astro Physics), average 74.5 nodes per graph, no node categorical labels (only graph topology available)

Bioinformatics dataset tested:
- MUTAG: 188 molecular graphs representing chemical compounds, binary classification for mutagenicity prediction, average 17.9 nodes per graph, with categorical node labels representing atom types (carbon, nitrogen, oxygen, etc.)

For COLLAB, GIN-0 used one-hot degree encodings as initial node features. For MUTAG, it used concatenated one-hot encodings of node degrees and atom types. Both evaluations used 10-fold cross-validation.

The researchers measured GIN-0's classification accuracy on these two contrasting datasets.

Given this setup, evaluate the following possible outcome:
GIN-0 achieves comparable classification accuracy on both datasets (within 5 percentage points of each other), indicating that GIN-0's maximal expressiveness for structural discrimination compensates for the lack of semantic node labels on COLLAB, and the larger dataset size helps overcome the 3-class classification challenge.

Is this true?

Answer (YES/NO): NO